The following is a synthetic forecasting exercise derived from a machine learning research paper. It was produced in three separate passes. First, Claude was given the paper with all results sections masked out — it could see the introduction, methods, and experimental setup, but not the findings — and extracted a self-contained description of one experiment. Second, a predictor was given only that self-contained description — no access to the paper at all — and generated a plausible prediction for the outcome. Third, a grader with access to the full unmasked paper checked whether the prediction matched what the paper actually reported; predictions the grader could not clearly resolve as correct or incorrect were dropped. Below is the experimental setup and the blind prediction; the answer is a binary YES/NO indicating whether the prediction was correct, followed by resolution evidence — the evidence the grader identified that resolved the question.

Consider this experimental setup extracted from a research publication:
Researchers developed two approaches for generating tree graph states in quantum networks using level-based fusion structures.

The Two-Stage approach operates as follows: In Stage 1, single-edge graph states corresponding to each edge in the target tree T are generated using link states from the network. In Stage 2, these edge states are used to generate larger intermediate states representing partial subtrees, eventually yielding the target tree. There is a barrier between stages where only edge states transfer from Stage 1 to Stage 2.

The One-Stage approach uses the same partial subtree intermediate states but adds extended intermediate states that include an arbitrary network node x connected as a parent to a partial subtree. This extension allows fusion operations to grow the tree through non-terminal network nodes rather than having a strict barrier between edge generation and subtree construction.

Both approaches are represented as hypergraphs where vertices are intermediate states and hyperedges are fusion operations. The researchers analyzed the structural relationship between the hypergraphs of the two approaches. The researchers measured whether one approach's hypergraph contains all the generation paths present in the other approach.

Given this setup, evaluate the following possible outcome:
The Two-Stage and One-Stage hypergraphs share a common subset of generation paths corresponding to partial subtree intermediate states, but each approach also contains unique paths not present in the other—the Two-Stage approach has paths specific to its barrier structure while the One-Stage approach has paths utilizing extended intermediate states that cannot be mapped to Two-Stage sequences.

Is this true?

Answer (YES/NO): NO